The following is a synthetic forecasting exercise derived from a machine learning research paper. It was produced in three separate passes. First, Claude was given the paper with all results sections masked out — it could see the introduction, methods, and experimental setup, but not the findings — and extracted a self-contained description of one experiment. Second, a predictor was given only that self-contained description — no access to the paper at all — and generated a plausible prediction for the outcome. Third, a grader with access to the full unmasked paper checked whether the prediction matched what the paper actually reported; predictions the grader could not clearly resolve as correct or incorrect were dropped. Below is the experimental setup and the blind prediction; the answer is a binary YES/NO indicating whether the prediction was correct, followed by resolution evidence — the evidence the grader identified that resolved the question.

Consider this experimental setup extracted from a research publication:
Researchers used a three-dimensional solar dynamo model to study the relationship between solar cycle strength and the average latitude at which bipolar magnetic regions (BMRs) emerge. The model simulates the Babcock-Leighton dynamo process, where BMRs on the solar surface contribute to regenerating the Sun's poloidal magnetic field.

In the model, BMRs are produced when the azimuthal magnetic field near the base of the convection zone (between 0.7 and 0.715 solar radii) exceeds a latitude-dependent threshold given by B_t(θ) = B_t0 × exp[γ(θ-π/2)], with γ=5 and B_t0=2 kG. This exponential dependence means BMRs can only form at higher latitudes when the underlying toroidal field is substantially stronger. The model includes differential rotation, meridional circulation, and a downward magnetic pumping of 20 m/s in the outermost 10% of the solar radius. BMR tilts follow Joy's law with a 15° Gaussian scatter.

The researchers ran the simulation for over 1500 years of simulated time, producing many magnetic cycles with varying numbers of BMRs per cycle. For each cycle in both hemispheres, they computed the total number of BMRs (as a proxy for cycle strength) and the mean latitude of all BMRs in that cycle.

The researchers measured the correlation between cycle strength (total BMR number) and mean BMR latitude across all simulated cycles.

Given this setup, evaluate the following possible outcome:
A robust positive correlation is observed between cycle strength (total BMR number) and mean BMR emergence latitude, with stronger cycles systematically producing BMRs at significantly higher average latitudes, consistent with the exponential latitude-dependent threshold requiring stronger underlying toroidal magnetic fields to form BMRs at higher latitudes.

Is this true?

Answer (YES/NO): YES